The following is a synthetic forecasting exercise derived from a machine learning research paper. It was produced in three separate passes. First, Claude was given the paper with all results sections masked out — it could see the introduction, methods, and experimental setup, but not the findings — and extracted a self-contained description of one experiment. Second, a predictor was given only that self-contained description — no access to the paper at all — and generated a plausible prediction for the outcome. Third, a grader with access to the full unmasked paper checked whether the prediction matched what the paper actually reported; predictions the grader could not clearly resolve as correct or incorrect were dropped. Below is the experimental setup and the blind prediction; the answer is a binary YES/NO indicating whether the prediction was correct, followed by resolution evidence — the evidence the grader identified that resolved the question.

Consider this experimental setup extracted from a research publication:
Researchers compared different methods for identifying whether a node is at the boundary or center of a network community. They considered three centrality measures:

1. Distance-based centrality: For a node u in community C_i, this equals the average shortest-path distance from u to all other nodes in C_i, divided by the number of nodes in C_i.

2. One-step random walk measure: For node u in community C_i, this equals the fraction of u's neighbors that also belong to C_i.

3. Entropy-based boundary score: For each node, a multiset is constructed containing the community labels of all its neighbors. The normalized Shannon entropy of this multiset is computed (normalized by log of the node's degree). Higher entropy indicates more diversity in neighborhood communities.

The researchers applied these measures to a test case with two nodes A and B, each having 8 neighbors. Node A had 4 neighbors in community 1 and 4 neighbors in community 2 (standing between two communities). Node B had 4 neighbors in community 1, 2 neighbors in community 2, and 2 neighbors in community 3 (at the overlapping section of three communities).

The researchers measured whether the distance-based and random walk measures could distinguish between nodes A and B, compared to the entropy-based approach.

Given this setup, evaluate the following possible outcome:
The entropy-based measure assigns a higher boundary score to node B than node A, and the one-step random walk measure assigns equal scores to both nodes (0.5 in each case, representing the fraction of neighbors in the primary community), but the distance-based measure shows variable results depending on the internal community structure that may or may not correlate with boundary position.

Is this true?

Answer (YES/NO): NO